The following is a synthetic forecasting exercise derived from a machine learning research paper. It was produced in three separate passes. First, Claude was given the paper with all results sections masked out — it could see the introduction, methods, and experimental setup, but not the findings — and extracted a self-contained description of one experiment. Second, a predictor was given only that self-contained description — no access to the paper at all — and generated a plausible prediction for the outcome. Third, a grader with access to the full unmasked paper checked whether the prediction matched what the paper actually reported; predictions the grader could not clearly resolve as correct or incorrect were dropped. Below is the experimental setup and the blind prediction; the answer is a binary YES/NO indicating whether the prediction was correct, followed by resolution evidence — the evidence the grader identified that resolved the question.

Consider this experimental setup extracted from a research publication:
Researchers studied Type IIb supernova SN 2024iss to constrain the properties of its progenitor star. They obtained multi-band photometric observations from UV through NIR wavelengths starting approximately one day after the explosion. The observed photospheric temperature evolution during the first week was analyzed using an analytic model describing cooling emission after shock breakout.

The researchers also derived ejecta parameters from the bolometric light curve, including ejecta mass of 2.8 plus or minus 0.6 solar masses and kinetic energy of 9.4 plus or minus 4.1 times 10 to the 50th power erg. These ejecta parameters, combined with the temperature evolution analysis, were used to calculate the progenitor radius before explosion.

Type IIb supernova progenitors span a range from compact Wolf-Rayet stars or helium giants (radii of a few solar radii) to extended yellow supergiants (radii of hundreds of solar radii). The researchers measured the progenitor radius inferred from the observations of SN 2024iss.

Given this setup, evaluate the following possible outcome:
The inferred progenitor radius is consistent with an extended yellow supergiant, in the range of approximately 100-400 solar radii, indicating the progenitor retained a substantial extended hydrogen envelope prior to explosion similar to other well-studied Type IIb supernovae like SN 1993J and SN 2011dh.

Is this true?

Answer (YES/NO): NO